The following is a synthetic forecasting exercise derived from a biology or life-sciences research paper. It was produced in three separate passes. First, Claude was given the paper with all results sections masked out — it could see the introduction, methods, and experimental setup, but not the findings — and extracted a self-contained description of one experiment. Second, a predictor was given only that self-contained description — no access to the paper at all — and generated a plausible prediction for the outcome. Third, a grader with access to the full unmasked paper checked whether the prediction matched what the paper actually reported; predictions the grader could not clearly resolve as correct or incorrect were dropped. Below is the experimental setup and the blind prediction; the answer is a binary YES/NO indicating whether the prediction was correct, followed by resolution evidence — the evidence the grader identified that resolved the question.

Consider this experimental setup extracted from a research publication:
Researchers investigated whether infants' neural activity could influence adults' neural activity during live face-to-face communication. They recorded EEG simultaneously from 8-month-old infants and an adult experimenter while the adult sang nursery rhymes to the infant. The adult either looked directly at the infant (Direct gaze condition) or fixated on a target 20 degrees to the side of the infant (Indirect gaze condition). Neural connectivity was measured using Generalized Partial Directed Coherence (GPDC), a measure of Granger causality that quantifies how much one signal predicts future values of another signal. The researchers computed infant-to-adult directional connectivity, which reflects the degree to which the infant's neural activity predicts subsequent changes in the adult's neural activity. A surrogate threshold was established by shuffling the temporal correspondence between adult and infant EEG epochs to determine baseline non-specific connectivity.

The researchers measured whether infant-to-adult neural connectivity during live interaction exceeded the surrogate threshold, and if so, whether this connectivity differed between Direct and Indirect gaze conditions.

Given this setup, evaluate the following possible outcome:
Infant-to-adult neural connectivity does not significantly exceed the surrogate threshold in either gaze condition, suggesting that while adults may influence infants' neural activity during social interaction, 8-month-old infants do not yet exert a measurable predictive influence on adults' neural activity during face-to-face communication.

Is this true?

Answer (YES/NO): NO